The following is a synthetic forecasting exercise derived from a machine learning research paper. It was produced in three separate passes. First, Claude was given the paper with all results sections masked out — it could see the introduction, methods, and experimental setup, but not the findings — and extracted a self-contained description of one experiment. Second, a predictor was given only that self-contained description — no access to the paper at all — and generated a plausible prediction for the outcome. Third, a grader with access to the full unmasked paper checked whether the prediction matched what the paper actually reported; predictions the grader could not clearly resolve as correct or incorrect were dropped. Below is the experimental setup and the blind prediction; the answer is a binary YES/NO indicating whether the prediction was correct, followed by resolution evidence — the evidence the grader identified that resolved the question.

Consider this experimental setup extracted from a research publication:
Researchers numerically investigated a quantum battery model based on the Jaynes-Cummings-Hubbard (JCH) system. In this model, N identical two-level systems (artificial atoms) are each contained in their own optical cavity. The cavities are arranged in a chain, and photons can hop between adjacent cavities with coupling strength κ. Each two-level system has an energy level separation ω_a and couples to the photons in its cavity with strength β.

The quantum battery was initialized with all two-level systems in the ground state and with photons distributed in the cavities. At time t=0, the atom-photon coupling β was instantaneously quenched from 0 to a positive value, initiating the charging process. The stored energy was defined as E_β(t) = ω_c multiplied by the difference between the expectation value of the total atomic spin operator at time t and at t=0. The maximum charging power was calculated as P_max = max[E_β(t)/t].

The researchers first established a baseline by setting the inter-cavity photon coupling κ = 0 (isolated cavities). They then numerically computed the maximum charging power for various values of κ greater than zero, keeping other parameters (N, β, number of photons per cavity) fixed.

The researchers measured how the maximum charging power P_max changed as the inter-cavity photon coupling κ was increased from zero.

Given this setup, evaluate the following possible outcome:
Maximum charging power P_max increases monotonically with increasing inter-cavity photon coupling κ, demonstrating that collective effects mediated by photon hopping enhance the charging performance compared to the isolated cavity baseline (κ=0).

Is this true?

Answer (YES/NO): NO